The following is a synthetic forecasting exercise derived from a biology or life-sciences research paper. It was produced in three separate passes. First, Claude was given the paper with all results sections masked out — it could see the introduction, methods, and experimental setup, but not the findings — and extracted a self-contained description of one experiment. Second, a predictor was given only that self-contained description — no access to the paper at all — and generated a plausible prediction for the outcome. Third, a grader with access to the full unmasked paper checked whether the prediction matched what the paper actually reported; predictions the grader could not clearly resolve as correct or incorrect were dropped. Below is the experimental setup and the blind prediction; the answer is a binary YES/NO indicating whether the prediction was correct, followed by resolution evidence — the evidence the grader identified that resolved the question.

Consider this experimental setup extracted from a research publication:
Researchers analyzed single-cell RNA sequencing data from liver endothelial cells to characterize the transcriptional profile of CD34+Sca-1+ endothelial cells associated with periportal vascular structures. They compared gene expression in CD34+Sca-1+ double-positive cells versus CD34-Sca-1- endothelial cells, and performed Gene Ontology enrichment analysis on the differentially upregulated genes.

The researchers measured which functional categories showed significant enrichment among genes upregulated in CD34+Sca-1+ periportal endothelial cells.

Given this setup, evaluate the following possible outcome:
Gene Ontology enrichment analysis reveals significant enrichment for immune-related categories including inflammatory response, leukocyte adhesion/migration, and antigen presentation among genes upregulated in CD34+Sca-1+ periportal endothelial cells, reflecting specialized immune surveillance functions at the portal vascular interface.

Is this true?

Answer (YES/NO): NO